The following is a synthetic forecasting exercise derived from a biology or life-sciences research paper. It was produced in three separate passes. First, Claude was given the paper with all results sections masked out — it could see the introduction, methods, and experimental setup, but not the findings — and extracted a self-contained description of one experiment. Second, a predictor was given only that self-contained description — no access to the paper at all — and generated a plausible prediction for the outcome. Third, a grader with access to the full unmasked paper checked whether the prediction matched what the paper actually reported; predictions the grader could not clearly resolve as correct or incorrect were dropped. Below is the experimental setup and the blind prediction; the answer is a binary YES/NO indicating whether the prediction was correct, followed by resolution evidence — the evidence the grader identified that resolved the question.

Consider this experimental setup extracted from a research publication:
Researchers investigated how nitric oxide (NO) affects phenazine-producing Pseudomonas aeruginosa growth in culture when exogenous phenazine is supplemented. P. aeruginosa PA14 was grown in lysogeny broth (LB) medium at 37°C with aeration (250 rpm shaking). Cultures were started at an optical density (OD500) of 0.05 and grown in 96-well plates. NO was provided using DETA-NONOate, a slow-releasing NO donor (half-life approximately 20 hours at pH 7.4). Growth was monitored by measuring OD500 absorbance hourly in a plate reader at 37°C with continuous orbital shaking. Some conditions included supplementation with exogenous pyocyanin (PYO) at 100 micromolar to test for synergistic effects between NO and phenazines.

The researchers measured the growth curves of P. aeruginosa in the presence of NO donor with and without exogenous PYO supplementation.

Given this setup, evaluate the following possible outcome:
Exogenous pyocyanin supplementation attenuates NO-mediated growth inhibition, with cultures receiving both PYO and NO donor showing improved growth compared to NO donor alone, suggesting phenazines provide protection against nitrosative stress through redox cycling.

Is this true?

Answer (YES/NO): NO